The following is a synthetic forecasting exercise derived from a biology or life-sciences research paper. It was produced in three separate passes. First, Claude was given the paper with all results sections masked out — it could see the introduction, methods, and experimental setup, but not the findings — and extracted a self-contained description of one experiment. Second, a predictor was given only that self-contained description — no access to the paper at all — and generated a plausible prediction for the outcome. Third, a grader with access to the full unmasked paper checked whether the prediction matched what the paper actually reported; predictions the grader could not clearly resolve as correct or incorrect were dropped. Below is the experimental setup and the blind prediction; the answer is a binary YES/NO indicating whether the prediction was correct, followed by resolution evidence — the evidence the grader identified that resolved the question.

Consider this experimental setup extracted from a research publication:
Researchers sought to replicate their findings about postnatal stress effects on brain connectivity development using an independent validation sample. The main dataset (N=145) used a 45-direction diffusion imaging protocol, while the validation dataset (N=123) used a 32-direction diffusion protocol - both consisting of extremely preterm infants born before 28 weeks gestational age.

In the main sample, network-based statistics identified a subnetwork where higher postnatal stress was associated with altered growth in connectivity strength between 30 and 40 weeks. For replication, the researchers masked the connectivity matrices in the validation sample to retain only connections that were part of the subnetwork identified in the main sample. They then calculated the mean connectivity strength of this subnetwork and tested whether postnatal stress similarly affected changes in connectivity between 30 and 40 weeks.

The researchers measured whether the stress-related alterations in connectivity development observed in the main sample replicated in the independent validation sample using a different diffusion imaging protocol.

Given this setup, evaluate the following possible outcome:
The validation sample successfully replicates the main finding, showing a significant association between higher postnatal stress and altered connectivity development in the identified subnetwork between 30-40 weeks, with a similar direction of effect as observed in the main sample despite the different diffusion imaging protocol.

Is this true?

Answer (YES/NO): YES